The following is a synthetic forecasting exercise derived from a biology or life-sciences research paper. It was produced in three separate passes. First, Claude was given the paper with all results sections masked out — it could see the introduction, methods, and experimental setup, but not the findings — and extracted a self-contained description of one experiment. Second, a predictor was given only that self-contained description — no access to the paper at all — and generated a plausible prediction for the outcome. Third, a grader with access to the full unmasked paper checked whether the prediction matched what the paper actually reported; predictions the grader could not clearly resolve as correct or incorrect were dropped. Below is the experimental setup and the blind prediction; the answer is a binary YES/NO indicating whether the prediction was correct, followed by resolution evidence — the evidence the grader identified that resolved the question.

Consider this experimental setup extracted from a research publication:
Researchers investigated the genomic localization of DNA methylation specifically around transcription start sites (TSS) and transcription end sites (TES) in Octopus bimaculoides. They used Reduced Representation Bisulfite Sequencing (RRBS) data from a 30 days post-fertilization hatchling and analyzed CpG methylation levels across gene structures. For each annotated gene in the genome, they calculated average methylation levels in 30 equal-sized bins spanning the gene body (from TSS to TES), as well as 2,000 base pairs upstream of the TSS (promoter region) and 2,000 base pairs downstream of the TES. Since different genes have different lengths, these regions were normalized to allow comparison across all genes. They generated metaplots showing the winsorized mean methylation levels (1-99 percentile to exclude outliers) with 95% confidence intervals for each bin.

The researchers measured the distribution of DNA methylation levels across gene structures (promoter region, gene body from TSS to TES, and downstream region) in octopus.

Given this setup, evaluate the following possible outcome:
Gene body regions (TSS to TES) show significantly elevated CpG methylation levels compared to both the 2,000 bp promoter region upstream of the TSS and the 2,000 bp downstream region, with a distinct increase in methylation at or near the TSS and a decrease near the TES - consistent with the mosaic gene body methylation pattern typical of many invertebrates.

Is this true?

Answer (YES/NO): NO